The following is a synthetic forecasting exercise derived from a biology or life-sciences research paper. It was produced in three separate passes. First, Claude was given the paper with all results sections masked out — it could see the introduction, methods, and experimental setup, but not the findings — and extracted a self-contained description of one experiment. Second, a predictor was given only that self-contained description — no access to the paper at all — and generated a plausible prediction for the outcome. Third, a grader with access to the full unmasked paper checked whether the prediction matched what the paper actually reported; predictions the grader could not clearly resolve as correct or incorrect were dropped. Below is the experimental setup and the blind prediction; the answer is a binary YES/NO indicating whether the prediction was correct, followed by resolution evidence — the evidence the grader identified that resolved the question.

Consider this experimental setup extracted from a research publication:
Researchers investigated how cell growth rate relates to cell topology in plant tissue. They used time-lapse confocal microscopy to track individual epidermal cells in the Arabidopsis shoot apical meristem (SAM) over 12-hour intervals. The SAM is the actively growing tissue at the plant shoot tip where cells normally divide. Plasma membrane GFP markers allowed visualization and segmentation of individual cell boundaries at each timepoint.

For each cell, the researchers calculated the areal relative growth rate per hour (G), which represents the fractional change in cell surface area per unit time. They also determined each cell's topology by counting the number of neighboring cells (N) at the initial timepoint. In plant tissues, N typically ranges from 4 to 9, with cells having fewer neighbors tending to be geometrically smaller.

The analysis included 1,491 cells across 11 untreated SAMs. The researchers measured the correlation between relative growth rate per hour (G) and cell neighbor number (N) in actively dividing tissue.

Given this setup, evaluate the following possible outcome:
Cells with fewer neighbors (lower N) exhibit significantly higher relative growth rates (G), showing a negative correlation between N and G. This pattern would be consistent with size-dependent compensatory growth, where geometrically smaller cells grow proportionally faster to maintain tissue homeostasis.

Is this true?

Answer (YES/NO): YES